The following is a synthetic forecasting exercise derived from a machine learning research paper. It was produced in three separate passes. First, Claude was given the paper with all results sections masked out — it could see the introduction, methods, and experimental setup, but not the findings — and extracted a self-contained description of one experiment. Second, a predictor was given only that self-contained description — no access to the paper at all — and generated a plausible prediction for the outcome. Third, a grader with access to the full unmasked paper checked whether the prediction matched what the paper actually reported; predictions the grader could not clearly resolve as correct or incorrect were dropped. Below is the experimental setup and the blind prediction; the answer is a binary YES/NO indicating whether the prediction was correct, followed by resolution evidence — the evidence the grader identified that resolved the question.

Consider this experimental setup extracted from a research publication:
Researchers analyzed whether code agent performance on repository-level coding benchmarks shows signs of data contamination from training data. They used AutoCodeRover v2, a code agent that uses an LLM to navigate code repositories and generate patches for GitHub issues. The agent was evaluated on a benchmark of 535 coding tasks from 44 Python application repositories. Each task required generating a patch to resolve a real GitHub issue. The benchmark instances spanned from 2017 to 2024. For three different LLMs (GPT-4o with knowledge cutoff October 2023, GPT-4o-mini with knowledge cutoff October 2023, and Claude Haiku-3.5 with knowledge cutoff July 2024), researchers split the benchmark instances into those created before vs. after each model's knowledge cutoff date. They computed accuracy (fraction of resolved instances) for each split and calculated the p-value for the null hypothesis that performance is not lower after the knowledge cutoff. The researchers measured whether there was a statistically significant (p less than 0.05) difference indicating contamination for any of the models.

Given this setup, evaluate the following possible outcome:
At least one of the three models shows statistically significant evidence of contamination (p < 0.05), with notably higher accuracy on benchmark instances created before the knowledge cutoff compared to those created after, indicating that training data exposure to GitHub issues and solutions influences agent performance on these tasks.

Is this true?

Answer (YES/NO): YES